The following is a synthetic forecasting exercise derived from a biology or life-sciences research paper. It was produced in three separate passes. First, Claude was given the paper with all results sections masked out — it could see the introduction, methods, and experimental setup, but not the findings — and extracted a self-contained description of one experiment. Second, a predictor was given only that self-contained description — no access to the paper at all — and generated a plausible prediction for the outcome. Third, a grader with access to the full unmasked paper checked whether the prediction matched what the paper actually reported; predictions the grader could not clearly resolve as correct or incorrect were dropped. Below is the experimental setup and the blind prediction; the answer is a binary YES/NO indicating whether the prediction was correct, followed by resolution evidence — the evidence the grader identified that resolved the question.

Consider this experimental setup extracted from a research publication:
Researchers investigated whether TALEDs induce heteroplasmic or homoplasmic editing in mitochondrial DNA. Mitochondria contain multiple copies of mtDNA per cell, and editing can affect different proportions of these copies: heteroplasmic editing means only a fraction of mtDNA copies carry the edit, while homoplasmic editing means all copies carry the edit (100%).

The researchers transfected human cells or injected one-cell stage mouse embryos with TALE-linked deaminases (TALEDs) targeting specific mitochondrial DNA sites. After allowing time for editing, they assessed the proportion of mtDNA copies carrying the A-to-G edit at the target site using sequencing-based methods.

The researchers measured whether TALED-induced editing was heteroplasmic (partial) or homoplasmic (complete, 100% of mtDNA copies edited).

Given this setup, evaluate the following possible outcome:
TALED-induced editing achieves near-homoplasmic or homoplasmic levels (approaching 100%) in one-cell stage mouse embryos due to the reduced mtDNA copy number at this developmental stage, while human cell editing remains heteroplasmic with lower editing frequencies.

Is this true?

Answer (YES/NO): NO